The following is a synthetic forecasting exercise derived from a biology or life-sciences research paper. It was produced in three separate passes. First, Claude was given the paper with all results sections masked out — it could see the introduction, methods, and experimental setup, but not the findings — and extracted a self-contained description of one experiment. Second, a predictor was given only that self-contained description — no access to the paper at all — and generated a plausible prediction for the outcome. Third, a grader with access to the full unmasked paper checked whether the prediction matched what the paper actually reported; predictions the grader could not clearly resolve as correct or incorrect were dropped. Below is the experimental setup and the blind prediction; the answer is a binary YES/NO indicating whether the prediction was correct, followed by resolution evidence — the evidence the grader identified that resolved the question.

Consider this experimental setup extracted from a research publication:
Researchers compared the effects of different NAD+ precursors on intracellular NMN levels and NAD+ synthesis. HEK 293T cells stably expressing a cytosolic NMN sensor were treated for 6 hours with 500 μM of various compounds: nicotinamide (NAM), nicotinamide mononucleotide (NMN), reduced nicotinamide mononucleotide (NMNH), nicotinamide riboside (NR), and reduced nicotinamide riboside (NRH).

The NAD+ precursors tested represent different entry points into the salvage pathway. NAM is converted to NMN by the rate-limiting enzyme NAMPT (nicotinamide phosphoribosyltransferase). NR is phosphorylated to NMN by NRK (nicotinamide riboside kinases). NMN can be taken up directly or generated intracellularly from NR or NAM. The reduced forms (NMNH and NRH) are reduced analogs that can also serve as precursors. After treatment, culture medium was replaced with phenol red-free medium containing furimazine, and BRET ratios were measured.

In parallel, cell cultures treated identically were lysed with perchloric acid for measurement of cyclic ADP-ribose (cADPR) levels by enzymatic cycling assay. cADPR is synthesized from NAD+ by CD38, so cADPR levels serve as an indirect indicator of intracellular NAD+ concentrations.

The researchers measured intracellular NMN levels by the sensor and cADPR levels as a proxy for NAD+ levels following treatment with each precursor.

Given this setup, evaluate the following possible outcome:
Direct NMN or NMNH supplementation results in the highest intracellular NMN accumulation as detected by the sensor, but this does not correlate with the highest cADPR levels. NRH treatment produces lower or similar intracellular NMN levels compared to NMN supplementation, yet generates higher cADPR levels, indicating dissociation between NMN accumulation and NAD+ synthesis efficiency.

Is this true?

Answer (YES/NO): NO